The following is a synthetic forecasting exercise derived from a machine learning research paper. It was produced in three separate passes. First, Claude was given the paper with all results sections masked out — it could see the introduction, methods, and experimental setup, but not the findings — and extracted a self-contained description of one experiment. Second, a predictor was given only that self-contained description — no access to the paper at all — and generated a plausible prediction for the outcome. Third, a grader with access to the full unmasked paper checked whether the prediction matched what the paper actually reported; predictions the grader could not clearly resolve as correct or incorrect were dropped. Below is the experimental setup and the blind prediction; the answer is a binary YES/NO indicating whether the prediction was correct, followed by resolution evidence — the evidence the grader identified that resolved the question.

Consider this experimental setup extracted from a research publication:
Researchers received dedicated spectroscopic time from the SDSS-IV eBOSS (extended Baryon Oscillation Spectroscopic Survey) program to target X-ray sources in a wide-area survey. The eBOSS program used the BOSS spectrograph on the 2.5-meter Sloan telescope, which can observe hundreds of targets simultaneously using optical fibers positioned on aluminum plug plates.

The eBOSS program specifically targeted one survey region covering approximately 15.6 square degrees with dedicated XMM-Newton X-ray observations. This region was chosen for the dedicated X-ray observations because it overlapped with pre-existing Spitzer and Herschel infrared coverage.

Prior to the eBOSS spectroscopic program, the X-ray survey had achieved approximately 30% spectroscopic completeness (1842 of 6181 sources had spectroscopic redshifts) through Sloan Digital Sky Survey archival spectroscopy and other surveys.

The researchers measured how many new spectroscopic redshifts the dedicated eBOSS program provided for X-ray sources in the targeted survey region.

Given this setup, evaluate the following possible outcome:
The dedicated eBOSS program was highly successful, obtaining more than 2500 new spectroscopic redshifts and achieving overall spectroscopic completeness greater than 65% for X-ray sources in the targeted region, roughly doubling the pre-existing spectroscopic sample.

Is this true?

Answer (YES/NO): NO